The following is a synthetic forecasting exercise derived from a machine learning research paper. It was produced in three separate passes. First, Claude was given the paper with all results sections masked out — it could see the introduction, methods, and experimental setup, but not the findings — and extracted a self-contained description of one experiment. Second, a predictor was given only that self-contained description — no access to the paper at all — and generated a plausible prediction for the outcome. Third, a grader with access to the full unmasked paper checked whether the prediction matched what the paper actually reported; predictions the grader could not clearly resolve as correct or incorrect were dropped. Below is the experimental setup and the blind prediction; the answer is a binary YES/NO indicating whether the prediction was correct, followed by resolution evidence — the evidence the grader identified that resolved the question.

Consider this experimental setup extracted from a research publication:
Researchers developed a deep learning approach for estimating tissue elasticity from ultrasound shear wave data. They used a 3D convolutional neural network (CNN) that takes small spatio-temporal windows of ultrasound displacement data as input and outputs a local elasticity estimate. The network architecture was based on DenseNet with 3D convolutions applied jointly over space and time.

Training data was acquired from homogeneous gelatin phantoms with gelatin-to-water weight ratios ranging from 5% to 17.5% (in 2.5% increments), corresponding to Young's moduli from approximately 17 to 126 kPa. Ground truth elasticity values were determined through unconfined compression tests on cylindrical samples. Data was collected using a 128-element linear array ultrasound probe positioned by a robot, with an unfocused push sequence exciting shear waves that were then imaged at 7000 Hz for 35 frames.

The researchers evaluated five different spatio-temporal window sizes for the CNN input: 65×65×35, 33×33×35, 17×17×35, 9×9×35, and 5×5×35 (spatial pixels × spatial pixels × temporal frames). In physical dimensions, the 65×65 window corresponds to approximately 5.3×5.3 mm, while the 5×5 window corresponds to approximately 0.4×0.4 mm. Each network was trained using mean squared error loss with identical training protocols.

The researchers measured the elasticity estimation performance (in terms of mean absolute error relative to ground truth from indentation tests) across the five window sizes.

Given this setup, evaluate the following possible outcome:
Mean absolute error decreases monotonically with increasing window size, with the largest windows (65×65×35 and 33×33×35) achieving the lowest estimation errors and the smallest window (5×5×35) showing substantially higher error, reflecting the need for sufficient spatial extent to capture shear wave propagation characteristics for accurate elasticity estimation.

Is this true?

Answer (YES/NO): YES